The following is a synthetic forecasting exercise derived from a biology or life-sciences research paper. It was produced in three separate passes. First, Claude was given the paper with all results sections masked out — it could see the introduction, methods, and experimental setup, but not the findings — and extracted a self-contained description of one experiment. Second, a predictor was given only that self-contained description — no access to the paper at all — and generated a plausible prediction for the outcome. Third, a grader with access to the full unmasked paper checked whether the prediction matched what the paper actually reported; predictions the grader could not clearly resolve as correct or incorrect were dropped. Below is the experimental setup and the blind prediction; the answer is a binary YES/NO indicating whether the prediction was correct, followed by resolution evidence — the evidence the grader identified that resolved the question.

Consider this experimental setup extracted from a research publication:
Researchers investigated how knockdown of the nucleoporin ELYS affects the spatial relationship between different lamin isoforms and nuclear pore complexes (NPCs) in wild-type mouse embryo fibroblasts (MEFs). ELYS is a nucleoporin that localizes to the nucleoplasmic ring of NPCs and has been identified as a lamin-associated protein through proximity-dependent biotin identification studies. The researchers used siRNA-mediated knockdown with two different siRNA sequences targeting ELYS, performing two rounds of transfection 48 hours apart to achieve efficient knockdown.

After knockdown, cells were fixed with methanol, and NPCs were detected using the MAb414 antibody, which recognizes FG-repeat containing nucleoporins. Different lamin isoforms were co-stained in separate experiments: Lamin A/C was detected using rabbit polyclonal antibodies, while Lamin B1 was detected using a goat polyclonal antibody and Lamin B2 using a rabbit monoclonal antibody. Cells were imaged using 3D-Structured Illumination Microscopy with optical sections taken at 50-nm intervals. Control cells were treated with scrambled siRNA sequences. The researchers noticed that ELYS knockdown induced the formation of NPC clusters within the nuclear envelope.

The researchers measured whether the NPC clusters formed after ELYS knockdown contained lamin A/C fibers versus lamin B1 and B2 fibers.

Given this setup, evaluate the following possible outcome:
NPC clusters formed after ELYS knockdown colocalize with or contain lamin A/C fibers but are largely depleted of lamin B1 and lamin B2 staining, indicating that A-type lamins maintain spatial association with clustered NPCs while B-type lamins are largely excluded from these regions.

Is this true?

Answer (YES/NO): NO